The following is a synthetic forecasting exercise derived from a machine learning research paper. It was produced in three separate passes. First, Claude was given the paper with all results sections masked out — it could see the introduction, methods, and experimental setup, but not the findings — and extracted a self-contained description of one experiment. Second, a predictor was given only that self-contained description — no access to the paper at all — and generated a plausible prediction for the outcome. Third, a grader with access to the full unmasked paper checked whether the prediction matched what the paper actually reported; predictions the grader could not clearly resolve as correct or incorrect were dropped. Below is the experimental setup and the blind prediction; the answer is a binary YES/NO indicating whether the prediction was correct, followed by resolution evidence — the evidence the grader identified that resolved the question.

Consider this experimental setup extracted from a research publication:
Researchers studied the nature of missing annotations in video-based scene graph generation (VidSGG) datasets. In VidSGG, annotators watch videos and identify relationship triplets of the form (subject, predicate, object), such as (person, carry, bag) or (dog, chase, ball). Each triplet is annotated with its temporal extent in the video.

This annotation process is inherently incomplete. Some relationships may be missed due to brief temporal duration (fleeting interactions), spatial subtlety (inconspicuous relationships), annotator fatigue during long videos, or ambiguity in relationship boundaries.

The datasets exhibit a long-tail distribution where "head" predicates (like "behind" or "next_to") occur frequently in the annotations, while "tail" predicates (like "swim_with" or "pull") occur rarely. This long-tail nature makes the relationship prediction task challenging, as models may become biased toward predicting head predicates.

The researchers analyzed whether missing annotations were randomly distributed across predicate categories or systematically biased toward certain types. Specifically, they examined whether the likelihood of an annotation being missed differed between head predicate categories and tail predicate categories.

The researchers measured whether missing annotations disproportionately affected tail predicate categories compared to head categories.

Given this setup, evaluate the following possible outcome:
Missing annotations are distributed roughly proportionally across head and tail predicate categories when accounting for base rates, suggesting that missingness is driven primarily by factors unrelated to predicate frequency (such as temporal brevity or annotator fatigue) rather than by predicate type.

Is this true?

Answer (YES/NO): NO